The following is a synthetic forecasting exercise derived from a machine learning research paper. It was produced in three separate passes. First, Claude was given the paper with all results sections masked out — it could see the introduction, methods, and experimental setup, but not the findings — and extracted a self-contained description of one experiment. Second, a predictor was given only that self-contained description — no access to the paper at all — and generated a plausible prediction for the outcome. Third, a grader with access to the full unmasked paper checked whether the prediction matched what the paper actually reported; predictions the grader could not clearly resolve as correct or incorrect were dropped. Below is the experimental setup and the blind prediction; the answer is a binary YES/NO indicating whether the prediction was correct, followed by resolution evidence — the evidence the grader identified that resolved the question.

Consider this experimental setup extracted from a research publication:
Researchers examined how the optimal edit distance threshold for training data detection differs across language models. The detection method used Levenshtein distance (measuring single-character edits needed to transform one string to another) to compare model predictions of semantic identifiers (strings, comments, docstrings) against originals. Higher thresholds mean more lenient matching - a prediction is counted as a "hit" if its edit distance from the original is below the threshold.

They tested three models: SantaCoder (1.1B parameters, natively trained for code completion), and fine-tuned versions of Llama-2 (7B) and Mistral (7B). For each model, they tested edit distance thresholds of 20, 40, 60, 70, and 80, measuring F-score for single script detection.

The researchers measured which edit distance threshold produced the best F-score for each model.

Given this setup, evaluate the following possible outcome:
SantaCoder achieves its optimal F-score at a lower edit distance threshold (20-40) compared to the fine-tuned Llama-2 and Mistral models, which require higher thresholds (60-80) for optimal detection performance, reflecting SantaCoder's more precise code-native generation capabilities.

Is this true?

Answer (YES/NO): NO